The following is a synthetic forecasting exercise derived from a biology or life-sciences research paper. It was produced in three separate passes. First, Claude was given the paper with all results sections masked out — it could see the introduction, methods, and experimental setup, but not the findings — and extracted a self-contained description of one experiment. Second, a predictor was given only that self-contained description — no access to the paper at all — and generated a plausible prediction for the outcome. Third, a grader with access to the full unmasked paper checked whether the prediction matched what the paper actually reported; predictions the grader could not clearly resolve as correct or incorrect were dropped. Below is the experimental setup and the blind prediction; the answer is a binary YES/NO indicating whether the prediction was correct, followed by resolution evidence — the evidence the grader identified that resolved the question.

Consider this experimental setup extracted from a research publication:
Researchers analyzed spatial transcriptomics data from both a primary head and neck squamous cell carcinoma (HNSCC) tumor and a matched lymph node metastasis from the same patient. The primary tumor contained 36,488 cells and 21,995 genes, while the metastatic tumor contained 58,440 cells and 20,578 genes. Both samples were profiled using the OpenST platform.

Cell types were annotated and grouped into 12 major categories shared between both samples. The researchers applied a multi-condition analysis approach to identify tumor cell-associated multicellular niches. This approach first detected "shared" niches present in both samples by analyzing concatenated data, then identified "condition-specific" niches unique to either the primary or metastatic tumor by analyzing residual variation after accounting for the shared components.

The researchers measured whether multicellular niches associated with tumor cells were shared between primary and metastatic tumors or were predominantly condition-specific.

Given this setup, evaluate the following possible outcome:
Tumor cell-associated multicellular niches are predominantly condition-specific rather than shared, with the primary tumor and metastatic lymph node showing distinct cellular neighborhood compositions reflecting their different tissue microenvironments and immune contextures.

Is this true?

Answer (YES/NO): NO